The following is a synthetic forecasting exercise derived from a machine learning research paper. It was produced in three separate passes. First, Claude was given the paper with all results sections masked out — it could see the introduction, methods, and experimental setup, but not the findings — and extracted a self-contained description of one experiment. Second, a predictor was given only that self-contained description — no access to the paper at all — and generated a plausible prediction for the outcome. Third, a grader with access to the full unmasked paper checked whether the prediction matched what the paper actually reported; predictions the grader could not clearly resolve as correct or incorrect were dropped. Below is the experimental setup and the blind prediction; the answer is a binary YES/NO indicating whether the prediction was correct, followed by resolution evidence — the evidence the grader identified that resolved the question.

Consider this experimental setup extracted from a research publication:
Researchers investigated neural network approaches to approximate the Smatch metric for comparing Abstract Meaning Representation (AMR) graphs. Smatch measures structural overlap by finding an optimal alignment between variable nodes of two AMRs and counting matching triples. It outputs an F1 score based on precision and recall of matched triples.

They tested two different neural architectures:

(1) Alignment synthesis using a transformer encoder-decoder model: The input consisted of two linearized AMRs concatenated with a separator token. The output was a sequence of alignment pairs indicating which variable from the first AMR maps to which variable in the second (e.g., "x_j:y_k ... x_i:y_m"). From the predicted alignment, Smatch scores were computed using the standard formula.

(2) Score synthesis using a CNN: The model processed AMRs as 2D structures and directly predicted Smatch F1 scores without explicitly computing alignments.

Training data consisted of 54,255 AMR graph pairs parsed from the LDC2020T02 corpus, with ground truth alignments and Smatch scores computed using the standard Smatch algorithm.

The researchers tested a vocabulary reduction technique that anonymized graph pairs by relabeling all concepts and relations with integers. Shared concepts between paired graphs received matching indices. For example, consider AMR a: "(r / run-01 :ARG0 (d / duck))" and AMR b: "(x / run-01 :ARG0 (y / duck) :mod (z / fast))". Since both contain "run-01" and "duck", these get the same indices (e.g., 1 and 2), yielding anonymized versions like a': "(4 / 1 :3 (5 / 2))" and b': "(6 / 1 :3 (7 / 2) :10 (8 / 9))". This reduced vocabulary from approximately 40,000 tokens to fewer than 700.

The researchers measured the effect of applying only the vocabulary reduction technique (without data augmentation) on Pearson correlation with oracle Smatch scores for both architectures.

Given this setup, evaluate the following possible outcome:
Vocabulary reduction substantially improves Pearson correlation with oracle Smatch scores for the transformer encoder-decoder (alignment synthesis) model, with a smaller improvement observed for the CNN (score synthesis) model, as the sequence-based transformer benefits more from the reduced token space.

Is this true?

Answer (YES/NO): NO